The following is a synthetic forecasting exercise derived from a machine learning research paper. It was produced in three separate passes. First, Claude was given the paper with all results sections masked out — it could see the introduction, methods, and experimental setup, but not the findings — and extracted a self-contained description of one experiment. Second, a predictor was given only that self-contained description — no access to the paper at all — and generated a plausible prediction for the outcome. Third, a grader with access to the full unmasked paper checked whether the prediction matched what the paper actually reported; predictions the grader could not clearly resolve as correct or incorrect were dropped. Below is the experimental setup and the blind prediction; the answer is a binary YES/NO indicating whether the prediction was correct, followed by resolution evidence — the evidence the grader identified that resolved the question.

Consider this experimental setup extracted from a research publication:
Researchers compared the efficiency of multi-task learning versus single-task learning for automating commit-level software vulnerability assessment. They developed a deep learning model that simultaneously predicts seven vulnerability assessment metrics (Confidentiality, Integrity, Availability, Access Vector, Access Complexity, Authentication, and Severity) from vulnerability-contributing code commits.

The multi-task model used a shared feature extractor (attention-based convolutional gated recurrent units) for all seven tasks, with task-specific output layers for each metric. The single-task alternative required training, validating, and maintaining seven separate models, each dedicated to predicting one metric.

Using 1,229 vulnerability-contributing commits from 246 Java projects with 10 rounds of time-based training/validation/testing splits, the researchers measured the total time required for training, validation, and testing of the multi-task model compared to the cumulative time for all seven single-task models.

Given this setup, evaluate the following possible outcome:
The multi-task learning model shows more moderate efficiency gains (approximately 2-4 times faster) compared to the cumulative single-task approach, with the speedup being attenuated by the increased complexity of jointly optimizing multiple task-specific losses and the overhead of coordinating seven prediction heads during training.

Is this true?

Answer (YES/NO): NO